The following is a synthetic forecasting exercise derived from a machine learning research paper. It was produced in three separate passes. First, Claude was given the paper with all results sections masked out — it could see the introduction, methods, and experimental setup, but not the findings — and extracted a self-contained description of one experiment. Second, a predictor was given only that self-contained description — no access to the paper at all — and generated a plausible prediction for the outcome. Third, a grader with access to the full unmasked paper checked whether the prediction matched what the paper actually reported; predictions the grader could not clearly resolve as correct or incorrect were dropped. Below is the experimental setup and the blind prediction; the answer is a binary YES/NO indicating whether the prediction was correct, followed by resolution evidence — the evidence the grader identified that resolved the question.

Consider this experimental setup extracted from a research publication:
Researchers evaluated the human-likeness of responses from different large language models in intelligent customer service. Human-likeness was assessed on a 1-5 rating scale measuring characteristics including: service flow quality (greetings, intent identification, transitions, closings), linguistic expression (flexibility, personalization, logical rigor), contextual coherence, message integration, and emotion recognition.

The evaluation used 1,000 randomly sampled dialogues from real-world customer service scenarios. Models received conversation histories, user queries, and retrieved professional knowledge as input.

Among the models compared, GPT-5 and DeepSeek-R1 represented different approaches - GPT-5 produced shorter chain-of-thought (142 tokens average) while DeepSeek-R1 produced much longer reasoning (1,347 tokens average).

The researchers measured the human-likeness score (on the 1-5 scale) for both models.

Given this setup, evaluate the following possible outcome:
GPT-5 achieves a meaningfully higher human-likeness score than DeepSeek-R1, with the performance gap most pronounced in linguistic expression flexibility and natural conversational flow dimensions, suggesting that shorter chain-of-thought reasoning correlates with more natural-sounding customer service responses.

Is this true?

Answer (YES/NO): NO